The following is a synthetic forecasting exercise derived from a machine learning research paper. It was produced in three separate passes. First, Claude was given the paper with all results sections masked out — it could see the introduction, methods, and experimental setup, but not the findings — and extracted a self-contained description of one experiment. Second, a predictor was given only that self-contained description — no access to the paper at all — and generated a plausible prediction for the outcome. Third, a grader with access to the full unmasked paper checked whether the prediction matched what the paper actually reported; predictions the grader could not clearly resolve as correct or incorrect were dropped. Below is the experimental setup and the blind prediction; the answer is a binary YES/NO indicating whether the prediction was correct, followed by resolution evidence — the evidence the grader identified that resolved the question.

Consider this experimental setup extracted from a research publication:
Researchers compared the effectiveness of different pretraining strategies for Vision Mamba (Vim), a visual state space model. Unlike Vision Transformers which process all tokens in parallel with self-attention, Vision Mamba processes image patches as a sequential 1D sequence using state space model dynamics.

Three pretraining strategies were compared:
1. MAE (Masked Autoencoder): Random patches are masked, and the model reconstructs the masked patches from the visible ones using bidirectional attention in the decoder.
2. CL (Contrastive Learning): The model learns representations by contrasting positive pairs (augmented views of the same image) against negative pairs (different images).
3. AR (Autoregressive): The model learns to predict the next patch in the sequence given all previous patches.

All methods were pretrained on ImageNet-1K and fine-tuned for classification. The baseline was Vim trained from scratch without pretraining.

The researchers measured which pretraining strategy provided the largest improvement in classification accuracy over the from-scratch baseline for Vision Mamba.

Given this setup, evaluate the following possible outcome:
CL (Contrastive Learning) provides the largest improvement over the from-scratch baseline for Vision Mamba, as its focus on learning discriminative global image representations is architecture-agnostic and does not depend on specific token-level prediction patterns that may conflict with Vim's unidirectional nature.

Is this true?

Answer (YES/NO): NO